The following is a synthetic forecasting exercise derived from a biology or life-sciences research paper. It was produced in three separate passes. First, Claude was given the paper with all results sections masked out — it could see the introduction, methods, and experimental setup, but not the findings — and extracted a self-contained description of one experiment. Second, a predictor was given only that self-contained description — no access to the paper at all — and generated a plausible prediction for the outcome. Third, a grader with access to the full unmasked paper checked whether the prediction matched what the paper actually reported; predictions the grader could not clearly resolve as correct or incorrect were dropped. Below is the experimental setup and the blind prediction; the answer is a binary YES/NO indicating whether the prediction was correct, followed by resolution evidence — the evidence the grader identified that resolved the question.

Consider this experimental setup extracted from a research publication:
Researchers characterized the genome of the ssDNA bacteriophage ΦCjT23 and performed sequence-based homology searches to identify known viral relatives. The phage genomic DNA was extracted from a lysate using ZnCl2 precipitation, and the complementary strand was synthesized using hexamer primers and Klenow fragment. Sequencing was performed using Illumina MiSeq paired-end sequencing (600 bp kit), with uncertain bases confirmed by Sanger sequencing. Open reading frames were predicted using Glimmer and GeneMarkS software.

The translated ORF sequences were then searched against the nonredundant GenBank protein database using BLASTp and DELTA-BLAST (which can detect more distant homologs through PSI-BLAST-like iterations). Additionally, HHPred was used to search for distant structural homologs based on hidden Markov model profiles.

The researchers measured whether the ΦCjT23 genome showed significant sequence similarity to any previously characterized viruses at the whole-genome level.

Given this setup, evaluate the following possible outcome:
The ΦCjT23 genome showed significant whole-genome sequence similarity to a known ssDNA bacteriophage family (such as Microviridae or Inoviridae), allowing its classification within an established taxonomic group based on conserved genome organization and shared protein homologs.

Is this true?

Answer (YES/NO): NO